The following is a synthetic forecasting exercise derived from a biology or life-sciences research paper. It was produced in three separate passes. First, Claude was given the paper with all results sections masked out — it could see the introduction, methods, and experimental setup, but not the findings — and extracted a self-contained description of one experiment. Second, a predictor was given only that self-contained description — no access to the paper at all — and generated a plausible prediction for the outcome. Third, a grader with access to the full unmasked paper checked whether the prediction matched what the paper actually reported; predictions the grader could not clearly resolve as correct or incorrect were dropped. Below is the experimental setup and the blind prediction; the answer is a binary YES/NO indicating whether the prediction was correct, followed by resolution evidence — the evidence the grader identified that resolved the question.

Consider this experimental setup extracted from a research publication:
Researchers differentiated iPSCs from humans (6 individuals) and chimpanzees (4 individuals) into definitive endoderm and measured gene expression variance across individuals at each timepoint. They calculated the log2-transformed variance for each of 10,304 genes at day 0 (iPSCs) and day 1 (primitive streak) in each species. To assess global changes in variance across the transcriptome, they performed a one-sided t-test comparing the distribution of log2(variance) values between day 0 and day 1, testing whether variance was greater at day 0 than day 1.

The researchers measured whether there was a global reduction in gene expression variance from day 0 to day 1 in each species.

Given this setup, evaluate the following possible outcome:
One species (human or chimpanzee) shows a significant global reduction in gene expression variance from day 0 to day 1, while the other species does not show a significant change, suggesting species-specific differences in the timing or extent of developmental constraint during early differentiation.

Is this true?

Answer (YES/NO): NO